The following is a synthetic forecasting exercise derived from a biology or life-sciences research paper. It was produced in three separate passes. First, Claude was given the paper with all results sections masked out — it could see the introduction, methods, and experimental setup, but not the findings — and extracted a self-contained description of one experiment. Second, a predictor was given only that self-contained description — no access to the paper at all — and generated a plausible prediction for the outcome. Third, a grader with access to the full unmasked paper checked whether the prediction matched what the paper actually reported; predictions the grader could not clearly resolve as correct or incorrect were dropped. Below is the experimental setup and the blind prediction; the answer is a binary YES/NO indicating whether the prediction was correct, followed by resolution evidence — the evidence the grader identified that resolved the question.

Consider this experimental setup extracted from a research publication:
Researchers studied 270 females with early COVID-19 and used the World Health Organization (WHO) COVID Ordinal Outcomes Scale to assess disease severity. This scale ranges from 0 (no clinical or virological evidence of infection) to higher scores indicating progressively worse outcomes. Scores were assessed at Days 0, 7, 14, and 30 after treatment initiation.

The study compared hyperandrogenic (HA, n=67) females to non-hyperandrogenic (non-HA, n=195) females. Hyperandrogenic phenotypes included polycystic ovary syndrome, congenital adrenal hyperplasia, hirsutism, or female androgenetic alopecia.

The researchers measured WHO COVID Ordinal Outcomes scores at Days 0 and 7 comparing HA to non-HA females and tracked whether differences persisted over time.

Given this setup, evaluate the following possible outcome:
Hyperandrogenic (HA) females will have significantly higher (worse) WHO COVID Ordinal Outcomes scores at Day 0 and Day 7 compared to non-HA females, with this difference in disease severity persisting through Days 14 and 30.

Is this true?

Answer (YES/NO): NO